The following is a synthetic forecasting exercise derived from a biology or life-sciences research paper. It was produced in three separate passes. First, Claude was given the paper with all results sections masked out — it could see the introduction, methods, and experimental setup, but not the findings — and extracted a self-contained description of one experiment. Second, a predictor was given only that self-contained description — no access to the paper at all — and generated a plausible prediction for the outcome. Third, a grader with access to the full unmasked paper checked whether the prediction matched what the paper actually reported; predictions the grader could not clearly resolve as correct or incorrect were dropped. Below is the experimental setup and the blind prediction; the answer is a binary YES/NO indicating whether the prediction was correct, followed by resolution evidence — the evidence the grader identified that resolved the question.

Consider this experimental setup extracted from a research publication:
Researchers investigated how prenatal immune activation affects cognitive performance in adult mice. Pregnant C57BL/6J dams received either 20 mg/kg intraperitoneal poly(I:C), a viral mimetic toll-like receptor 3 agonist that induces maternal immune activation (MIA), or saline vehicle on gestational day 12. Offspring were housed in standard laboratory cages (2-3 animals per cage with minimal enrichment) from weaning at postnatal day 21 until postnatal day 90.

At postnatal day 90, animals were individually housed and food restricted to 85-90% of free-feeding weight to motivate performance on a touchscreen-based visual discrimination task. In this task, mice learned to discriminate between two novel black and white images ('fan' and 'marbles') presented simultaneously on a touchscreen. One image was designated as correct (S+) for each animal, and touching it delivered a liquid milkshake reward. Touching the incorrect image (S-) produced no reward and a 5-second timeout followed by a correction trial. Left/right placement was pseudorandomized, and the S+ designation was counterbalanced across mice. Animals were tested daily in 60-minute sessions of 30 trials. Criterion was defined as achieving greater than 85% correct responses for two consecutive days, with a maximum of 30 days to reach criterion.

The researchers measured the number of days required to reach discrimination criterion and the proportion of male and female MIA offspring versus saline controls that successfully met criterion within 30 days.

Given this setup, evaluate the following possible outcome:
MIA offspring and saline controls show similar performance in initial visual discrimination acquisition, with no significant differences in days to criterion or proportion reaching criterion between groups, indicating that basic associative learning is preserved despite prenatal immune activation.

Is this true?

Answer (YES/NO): NO